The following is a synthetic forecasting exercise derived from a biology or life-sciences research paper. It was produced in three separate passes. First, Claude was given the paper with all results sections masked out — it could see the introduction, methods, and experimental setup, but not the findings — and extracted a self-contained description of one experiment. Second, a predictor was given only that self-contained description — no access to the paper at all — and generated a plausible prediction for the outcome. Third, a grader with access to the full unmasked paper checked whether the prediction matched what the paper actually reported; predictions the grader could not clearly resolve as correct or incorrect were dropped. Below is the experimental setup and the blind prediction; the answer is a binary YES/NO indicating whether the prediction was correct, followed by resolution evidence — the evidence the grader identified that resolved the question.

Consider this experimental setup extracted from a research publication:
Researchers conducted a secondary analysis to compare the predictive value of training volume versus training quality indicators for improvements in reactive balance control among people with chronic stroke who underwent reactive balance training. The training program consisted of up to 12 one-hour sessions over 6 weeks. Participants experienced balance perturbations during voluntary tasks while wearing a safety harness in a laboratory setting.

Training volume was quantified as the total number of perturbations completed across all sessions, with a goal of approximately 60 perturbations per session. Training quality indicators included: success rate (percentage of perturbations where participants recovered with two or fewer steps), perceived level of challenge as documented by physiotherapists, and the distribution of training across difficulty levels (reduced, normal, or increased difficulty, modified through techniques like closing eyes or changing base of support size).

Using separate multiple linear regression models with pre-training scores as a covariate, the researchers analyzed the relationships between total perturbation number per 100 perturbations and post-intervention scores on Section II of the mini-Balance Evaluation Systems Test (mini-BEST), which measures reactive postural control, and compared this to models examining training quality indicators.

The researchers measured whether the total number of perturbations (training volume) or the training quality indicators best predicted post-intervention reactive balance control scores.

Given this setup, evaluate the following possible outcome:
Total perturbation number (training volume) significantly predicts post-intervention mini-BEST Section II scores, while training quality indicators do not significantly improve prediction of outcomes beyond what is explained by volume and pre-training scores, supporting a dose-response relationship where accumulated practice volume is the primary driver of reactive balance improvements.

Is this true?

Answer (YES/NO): YES